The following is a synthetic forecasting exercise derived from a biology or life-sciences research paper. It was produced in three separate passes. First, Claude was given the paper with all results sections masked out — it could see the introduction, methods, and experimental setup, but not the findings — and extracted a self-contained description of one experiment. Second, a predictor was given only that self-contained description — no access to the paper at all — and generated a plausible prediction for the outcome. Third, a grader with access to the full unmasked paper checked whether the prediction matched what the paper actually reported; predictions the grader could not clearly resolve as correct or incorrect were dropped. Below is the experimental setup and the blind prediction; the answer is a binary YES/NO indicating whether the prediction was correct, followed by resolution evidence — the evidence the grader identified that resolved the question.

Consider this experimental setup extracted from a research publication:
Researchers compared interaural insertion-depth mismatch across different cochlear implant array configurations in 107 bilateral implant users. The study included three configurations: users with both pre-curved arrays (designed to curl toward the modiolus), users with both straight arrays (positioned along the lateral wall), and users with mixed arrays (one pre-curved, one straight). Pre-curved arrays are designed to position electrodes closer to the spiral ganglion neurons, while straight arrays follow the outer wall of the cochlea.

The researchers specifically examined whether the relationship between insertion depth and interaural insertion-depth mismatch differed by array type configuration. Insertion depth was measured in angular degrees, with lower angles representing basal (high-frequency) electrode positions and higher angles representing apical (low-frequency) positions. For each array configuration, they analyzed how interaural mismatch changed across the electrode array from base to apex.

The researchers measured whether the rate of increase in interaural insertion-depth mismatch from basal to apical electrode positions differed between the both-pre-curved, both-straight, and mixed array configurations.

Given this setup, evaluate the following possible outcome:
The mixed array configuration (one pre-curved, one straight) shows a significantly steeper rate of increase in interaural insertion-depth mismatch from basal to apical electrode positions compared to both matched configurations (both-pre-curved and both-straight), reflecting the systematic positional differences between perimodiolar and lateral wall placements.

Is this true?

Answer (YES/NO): NO